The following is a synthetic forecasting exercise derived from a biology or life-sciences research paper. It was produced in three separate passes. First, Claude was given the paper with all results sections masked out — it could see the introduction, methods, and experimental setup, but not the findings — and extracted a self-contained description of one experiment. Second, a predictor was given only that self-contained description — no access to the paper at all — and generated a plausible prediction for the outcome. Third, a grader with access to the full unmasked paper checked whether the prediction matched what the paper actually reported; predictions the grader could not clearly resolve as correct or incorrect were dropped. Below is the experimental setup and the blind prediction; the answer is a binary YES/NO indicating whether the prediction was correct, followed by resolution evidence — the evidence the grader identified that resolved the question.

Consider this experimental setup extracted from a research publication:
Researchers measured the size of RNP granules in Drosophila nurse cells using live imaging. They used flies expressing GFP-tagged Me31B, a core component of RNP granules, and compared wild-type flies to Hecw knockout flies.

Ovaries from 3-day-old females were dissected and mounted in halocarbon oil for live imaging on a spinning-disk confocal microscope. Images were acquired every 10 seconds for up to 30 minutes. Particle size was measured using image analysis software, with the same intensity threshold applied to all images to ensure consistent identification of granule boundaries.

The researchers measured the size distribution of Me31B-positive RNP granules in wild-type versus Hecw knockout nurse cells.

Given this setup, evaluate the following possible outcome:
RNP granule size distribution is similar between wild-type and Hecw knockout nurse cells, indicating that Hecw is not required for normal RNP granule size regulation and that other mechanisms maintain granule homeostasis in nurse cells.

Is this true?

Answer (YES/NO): NO